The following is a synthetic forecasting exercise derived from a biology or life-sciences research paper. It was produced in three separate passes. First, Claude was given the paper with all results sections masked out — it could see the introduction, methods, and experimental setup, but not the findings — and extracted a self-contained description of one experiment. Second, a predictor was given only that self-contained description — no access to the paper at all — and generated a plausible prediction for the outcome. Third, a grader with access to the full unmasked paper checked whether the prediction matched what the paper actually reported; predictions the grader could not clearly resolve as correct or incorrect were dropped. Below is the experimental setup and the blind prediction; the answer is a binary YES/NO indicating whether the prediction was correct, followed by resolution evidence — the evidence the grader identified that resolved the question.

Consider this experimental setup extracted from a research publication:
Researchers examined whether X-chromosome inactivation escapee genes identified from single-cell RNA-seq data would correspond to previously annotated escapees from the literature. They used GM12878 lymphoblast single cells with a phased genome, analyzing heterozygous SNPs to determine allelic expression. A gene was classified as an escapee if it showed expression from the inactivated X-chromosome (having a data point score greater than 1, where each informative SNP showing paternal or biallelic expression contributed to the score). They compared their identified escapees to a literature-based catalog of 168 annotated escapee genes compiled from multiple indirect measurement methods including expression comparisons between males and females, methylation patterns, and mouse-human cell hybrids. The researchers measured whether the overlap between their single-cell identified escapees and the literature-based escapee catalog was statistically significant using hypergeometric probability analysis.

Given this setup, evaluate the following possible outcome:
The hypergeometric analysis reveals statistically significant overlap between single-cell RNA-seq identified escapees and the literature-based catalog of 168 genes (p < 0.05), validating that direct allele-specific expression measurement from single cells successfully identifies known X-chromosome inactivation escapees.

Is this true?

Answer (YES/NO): YES